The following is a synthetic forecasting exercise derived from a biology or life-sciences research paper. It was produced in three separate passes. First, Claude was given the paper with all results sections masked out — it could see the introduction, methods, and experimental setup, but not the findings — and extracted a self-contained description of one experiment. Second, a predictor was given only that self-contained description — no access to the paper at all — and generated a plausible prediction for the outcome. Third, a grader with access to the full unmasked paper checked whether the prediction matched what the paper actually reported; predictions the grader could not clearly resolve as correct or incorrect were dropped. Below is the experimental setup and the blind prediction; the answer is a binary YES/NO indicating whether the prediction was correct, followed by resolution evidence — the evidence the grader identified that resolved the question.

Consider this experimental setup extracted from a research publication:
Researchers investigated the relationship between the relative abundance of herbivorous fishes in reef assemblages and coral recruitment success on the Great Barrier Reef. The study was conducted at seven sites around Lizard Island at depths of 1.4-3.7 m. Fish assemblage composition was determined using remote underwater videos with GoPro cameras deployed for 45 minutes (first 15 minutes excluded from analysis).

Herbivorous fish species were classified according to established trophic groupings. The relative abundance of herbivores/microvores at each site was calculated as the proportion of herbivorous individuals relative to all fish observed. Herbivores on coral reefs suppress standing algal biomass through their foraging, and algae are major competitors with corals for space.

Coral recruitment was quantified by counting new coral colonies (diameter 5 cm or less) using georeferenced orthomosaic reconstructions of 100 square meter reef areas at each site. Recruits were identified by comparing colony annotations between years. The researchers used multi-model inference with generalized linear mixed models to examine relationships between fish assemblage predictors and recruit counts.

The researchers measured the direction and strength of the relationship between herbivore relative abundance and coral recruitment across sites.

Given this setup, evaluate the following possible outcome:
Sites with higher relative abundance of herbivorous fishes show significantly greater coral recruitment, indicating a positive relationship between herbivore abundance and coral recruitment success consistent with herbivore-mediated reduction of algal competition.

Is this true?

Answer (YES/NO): YES